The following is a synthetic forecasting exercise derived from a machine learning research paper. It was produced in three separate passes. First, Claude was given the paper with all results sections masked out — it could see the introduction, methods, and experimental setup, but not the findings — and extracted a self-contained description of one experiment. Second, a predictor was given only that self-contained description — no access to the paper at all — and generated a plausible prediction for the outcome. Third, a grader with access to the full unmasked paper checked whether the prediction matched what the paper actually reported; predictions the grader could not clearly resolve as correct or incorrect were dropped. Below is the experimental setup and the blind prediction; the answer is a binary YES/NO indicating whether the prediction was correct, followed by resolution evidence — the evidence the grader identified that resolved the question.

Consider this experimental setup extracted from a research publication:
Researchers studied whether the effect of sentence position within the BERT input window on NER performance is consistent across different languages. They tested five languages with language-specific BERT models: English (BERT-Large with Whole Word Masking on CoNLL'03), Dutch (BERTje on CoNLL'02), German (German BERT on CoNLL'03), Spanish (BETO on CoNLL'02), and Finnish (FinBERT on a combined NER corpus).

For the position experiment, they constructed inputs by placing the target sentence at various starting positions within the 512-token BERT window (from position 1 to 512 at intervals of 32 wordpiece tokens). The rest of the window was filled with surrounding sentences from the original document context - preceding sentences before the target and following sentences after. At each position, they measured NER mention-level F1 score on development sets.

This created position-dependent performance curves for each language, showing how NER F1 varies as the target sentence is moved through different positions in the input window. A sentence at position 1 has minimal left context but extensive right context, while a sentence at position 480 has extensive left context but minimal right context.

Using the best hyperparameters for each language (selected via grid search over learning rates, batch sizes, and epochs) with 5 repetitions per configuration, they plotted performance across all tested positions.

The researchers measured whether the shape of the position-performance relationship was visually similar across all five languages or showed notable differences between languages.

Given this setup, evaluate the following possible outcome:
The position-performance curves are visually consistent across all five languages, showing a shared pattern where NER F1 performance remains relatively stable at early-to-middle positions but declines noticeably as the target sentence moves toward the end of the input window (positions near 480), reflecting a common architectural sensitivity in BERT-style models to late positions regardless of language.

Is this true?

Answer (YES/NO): NO